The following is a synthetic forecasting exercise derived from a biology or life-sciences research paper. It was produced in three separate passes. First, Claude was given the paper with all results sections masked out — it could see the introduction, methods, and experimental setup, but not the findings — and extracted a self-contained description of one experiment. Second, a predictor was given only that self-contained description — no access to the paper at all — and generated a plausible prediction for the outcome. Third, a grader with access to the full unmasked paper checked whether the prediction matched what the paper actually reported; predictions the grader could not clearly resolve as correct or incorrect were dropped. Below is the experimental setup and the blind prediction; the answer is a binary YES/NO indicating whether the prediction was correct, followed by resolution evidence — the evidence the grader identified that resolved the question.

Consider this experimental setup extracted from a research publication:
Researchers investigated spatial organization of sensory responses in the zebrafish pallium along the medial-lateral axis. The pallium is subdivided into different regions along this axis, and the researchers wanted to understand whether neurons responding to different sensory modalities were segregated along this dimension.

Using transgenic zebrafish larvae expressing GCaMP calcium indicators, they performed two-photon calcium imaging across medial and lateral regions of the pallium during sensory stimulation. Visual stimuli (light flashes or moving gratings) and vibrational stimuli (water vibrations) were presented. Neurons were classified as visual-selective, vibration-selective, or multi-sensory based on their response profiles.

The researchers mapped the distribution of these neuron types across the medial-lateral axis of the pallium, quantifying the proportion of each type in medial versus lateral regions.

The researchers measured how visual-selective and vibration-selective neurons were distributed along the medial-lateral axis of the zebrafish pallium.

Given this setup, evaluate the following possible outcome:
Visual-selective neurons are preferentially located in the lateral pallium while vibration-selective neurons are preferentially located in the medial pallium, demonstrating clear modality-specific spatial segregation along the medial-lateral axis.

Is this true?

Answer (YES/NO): YES